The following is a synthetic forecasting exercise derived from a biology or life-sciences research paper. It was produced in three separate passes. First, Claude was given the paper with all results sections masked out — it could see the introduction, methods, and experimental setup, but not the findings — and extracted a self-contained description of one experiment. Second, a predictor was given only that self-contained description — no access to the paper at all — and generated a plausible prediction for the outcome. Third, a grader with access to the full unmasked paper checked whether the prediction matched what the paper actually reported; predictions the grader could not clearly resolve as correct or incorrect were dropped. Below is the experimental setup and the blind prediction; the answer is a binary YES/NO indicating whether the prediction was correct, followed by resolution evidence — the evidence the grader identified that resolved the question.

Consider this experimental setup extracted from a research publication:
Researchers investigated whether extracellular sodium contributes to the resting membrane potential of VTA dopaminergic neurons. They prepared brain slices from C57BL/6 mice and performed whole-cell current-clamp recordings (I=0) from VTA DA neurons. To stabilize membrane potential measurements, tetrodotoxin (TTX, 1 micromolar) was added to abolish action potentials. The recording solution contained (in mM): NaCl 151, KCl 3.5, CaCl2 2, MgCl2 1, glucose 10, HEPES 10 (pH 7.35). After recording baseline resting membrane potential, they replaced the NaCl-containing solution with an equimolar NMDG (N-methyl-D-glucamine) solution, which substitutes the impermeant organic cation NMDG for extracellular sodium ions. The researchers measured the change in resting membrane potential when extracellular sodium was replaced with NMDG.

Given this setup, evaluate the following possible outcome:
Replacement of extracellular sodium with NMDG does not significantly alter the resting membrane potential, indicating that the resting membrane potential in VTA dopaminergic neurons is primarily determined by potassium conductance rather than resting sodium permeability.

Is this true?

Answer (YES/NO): NO